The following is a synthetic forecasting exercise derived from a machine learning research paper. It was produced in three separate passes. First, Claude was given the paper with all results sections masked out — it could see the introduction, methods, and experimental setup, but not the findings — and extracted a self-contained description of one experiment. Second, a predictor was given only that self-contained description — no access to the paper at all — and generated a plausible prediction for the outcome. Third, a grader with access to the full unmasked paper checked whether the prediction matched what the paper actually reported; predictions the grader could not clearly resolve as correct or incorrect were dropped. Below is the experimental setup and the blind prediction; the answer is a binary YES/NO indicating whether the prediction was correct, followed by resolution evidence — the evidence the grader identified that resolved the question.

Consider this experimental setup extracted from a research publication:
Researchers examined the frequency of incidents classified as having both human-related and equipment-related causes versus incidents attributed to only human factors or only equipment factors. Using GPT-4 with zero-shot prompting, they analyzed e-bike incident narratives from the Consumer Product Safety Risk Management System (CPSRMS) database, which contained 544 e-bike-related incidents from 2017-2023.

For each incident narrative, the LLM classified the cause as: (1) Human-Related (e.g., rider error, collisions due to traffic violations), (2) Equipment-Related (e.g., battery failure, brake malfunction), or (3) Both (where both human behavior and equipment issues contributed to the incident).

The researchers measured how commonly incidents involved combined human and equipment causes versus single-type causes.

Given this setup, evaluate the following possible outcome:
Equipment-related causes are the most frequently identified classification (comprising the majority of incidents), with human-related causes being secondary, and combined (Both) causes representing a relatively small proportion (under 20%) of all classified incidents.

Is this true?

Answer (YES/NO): YES